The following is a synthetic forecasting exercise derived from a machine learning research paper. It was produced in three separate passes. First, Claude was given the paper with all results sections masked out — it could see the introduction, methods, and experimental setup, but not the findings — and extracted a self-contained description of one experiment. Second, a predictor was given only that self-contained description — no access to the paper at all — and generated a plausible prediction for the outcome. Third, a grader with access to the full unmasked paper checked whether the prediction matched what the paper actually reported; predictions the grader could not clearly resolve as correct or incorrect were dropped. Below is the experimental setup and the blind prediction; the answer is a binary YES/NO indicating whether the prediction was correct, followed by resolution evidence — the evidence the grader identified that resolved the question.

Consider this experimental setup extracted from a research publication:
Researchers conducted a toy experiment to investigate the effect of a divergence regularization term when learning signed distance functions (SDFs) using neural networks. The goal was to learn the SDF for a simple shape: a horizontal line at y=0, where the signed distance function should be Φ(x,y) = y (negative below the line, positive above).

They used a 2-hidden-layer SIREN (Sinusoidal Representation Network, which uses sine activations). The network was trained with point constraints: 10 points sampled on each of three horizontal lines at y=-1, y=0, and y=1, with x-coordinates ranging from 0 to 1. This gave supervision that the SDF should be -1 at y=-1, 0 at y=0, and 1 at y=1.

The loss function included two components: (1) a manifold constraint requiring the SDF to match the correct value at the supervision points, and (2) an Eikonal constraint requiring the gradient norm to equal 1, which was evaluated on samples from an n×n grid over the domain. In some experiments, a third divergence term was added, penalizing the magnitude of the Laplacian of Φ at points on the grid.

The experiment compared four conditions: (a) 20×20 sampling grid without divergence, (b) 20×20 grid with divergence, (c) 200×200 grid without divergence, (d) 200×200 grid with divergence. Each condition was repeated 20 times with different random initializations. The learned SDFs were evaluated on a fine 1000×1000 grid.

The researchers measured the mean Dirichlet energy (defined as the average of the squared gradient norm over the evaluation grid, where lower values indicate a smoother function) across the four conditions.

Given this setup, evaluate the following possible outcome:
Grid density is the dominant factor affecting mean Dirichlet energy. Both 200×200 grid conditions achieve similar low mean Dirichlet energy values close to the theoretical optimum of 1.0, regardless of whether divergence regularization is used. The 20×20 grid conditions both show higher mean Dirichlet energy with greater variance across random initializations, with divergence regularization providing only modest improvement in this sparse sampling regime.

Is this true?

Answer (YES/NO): NO